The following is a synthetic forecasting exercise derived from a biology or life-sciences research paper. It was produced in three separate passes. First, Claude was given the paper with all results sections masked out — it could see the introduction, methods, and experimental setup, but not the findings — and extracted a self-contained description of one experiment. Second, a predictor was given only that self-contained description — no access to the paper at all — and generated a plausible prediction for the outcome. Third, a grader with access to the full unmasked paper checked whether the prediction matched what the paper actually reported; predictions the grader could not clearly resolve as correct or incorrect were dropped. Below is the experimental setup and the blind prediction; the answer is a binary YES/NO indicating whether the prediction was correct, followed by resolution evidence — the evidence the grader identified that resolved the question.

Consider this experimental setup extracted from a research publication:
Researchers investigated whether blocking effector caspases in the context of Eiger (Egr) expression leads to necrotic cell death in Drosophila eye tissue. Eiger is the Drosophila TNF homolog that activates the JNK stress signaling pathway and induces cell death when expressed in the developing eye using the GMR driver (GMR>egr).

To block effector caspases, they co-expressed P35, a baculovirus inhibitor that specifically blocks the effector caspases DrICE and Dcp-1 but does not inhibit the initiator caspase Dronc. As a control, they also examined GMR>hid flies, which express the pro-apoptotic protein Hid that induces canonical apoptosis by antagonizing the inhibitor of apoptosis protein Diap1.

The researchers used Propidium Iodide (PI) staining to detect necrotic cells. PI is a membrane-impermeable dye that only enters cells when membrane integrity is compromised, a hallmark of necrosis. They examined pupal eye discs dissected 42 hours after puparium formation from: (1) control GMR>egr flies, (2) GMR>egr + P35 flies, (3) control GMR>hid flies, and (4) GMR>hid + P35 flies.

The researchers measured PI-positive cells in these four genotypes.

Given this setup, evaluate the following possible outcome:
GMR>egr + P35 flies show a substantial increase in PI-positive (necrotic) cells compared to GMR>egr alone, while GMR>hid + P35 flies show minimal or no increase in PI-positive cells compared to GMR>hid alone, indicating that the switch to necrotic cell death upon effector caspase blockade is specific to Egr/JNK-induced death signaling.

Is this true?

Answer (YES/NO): YES